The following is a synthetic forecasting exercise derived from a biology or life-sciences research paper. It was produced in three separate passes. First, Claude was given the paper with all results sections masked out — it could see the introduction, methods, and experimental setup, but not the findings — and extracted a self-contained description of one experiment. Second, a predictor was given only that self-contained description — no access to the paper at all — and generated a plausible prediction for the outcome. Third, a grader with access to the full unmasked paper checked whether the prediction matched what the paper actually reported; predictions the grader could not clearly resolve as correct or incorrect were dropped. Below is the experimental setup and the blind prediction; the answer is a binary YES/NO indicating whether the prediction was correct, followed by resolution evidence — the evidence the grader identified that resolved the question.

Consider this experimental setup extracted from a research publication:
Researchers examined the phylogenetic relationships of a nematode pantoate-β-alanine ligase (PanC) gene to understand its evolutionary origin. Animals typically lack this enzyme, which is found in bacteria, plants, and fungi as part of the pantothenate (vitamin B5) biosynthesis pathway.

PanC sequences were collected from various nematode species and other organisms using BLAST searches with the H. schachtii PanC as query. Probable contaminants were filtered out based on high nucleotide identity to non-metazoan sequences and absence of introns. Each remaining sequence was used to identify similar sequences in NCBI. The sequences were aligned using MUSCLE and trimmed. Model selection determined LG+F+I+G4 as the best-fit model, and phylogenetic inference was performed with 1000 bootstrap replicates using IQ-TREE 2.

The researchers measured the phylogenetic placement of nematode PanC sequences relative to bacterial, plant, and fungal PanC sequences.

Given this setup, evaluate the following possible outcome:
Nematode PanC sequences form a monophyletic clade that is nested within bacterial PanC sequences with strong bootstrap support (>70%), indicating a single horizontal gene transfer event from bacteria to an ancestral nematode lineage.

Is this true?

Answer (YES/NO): YES